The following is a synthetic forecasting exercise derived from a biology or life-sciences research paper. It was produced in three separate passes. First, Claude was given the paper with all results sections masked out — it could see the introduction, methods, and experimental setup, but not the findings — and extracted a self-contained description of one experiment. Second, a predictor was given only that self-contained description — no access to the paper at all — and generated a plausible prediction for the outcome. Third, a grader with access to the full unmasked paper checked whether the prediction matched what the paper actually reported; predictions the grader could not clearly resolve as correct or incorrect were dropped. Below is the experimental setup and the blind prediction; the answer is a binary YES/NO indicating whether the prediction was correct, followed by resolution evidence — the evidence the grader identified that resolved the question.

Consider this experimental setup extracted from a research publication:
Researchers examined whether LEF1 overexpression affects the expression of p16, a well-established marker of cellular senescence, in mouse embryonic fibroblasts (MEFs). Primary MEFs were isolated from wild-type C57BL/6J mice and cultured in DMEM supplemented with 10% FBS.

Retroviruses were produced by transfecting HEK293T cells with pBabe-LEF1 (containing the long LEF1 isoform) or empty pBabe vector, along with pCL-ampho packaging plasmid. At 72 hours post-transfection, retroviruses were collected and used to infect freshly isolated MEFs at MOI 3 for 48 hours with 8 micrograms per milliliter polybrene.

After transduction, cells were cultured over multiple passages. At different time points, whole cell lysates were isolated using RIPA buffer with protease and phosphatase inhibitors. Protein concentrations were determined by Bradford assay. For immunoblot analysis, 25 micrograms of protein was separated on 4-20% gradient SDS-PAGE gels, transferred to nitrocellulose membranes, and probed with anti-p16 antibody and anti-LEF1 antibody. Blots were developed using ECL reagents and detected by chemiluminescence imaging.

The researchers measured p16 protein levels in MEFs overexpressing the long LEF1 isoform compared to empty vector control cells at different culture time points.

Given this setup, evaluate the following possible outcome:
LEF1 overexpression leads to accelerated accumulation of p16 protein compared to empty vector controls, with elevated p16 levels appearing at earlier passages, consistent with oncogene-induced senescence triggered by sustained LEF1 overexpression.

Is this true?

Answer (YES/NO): NO